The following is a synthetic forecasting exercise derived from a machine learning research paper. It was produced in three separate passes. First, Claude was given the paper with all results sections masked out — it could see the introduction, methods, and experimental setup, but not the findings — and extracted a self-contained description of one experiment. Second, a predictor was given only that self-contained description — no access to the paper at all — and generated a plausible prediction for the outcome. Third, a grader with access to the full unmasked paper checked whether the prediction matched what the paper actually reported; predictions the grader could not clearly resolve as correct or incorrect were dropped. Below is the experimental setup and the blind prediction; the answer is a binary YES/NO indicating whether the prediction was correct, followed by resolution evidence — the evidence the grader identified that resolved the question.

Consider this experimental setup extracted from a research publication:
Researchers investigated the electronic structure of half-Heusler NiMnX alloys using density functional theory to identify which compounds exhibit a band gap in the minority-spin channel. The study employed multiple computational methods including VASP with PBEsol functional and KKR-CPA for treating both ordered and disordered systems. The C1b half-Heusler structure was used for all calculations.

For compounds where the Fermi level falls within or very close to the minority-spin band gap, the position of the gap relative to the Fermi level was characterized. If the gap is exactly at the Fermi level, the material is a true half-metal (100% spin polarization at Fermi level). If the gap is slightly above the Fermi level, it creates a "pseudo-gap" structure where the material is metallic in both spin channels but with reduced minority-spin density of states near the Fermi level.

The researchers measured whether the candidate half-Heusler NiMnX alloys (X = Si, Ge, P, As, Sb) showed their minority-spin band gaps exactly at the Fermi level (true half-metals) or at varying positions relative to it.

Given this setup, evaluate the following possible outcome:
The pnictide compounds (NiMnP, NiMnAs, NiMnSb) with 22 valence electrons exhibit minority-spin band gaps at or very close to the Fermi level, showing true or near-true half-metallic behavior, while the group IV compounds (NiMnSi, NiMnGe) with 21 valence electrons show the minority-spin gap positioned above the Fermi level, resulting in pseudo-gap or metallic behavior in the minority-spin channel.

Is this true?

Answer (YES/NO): NO